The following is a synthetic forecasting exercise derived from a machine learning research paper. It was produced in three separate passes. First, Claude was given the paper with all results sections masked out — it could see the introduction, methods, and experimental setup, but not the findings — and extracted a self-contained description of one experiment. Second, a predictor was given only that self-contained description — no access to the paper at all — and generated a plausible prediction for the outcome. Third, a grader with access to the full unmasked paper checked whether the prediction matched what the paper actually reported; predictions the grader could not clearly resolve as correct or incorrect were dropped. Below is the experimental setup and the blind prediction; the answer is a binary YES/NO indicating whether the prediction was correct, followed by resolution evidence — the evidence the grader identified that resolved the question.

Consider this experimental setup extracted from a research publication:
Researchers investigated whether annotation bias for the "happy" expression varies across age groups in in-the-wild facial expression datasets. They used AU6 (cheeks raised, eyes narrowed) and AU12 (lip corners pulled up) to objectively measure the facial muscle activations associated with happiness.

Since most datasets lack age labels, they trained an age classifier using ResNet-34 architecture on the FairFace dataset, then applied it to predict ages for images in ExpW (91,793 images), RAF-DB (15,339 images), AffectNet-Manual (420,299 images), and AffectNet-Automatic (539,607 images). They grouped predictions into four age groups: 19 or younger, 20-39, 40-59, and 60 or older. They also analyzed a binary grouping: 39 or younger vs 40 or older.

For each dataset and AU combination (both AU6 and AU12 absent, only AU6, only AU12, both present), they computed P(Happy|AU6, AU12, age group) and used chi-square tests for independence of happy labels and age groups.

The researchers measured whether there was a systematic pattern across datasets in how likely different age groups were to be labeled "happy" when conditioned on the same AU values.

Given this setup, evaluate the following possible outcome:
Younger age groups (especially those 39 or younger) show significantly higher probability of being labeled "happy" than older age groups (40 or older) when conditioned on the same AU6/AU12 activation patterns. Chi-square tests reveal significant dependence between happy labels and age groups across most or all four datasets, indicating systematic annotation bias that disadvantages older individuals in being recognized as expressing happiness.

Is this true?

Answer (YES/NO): YES